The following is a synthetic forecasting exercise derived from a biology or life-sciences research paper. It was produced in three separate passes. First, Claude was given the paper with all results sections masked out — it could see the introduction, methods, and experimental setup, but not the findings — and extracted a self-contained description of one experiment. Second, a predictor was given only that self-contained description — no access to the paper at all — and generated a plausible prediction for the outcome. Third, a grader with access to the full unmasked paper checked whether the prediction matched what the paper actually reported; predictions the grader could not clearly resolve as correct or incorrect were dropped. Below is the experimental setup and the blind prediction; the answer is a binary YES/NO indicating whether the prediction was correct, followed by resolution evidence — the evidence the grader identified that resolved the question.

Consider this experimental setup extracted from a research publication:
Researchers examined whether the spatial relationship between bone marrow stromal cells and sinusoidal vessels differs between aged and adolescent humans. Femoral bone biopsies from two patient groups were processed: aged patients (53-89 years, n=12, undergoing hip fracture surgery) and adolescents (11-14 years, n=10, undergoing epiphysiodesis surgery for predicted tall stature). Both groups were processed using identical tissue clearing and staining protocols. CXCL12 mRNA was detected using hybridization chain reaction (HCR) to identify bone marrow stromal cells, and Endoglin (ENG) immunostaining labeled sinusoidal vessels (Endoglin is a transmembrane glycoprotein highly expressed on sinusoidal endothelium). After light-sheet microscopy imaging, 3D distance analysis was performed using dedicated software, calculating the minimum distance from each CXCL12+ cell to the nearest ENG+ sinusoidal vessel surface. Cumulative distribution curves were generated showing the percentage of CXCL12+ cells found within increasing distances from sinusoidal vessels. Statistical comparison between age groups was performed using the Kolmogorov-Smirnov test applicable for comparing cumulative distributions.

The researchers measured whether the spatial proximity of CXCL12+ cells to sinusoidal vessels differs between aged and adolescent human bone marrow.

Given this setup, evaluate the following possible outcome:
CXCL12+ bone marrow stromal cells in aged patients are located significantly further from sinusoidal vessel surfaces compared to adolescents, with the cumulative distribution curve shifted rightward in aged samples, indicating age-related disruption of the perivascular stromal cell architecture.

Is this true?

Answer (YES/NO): YES